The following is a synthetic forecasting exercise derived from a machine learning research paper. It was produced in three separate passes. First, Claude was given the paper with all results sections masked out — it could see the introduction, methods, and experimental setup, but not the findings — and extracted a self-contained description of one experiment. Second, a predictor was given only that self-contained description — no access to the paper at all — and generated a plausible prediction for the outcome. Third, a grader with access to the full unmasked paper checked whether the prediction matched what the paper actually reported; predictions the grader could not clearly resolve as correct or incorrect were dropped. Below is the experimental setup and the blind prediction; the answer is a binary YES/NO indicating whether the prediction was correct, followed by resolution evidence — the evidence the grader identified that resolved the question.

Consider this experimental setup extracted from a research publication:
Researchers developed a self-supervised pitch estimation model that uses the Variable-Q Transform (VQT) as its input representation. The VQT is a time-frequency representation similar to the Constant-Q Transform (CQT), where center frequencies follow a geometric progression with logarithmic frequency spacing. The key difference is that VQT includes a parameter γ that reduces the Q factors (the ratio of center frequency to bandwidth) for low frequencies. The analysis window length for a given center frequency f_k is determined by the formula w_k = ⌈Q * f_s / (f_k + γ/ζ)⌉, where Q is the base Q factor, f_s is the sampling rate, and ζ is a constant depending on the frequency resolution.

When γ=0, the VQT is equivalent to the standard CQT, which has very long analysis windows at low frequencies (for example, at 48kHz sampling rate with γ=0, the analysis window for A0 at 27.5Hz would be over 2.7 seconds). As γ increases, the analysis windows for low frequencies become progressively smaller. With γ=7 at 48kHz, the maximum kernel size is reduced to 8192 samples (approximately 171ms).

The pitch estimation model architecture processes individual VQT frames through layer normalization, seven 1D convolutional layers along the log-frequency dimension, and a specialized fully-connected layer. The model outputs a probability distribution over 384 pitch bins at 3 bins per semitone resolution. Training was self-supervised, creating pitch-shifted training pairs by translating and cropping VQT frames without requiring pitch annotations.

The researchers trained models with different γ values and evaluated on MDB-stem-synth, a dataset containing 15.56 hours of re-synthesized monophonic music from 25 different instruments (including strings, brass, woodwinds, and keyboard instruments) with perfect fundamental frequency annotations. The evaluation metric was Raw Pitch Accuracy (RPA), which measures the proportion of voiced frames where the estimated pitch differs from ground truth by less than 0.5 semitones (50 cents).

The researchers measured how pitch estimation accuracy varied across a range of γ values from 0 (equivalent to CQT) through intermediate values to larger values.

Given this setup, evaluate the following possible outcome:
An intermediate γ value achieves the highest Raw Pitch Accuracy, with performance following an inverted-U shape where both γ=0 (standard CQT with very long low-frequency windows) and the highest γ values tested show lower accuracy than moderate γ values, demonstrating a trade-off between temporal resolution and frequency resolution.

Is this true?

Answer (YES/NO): YES